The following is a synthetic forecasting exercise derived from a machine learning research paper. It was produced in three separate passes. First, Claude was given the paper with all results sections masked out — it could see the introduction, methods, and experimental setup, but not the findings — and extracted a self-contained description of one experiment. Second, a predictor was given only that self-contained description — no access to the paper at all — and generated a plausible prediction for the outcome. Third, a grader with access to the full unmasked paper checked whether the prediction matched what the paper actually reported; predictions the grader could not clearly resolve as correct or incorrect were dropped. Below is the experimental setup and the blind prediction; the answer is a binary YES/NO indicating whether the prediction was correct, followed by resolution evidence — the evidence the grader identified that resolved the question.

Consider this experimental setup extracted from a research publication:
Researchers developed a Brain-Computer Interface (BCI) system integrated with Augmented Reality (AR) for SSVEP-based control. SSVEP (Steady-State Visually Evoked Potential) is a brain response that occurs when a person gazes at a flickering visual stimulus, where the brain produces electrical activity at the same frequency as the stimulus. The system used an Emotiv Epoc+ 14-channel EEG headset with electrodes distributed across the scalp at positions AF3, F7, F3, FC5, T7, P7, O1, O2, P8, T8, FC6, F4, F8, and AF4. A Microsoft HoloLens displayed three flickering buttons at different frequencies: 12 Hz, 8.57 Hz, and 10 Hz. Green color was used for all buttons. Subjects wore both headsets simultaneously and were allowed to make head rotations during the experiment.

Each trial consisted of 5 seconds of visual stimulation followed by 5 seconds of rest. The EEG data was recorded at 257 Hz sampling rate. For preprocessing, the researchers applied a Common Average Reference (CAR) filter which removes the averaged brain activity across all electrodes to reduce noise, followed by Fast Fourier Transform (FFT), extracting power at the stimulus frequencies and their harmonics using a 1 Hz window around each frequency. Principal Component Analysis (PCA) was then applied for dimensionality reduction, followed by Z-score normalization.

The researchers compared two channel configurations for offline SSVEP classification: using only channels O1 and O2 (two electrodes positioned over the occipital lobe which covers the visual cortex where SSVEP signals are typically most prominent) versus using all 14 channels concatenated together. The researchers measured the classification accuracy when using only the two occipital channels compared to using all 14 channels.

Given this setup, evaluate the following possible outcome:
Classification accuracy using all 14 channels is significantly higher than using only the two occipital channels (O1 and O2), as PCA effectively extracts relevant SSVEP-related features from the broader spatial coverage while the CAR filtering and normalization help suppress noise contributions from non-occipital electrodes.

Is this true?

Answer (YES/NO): NO